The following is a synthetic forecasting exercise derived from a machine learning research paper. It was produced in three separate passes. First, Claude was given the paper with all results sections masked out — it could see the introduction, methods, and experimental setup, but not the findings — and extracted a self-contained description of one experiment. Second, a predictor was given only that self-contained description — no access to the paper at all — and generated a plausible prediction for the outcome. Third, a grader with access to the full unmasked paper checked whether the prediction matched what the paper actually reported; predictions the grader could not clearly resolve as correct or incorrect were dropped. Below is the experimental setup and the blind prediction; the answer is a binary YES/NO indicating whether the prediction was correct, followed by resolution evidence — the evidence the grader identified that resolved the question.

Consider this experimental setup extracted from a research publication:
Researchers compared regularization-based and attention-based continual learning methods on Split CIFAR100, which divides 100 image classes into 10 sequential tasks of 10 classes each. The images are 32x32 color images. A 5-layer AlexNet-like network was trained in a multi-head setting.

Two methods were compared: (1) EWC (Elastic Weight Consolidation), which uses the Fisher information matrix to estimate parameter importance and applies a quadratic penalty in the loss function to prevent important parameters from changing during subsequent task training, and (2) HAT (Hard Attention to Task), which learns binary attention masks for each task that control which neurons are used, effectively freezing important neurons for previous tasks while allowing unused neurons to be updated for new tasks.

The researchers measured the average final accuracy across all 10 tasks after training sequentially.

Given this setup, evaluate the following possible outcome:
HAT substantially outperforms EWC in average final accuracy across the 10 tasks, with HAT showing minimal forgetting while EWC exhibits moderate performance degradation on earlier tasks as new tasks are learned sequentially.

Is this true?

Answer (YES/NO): NO